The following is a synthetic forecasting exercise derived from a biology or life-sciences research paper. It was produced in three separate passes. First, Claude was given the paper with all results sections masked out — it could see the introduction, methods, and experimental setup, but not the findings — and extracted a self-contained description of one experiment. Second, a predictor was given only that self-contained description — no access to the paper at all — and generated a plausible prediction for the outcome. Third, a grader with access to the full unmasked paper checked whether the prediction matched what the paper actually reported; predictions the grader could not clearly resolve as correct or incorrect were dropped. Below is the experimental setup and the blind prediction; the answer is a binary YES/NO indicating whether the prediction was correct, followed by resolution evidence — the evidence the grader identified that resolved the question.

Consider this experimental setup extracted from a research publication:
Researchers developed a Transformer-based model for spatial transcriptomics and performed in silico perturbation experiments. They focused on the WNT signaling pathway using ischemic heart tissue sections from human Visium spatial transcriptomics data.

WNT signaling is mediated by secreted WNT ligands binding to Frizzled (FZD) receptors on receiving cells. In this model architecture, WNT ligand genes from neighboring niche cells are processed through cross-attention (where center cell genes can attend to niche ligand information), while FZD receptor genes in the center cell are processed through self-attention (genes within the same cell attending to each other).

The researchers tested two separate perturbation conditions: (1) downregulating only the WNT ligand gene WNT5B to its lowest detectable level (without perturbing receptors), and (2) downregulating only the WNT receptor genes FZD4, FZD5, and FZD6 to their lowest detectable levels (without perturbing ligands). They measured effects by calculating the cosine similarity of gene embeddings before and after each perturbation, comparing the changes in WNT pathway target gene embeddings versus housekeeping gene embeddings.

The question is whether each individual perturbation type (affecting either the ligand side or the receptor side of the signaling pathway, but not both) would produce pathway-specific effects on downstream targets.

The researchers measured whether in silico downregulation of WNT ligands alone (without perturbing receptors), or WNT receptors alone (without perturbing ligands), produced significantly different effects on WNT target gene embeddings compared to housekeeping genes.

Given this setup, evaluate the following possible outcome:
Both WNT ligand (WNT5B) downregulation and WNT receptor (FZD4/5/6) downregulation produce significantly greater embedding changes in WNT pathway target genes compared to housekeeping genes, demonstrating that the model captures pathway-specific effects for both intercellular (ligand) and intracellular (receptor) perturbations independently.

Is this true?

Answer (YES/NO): YES